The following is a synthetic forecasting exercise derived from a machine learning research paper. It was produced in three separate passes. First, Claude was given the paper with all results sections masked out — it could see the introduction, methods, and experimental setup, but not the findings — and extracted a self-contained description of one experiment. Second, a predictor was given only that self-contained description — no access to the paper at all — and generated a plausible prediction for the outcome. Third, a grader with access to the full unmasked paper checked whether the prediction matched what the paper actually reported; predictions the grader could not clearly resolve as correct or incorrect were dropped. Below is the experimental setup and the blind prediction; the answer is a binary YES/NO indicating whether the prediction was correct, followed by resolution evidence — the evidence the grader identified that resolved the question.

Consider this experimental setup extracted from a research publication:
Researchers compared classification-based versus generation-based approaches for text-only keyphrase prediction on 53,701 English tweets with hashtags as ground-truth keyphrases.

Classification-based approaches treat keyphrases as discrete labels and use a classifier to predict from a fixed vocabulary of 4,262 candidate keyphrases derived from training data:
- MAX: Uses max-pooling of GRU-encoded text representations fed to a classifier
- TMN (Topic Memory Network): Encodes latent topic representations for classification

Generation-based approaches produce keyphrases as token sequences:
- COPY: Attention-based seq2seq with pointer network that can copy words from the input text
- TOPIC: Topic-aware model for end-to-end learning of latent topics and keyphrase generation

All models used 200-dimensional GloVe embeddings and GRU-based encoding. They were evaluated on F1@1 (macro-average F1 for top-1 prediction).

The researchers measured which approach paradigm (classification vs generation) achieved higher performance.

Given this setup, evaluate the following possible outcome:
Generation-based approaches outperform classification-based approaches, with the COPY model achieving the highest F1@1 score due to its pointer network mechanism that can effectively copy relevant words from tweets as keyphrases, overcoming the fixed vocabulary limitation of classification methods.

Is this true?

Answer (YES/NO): NO